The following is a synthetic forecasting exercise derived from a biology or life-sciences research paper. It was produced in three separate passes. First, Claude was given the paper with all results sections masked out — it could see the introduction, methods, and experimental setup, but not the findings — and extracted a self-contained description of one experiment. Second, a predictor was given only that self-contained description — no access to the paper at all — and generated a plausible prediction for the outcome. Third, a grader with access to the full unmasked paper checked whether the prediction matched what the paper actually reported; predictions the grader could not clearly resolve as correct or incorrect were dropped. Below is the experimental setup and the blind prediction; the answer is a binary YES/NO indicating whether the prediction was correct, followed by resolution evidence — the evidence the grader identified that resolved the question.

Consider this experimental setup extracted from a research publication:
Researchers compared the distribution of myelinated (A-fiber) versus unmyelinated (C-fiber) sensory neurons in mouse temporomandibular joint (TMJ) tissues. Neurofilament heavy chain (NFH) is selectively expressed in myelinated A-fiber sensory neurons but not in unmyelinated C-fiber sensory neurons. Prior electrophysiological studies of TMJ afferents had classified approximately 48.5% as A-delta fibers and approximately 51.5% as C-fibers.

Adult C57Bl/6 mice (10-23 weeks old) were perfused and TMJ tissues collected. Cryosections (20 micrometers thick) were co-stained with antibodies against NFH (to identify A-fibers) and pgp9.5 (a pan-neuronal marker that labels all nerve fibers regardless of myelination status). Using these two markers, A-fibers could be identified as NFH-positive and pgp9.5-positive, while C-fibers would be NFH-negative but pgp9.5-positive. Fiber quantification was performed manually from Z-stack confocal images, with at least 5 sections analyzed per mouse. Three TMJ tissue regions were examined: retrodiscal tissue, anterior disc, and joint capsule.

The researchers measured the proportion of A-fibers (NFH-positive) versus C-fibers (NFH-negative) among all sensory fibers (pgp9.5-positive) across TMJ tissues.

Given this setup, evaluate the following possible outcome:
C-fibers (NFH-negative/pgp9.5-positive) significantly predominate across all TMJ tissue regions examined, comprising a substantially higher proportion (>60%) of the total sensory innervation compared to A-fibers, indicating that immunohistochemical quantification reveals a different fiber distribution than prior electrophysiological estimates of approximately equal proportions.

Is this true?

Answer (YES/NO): YES